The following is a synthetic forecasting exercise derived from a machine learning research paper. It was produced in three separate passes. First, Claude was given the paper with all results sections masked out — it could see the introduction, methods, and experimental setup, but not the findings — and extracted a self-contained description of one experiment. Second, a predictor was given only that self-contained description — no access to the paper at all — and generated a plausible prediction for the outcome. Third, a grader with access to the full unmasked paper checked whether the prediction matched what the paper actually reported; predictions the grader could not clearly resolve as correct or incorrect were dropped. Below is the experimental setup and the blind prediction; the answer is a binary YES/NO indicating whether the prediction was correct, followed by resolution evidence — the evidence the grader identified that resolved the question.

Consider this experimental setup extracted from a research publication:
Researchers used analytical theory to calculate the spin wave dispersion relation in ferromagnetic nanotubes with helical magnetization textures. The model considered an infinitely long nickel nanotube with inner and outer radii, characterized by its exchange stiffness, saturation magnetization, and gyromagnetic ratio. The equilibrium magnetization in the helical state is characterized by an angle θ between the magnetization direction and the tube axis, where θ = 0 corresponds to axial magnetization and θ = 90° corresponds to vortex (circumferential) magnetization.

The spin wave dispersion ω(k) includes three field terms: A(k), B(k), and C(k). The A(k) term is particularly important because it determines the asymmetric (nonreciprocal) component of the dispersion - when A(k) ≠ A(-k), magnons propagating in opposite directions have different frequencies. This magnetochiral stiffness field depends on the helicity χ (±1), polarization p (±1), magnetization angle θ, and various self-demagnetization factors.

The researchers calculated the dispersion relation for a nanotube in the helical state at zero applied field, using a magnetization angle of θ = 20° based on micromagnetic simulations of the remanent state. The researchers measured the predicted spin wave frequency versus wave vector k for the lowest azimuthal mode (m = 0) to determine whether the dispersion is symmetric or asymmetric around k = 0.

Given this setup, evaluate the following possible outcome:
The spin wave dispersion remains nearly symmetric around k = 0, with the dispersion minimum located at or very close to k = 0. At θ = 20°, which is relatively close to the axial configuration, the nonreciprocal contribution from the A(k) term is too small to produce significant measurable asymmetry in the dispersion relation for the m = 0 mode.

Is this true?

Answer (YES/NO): NO